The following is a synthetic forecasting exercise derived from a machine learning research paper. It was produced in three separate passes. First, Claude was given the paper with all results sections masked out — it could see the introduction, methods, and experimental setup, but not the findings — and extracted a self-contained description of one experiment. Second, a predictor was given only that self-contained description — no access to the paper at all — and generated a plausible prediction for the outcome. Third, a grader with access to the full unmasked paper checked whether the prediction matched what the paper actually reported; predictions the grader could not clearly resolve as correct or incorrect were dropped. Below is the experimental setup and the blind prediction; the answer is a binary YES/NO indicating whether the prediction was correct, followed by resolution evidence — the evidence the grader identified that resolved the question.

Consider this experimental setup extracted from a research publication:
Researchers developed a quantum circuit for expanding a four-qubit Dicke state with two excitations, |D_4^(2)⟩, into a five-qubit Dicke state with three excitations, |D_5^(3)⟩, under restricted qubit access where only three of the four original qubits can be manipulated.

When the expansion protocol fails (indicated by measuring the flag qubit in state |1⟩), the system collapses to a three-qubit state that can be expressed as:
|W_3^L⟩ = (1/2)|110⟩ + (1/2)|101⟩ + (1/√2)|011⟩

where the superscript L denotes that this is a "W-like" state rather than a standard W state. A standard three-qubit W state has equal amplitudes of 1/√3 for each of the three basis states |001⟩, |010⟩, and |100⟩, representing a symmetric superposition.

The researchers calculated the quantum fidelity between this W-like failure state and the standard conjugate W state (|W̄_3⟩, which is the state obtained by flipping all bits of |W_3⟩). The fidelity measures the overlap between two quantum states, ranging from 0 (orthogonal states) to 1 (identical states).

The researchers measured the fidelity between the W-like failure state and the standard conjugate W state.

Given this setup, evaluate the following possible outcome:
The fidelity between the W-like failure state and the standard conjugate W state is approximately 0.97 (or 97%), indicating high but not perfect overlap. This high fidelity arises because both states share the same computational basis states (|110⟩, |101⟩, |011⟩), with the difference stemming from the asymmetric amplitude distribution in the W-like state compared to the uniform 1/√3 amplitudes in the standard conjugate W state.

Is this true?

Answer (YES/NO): YES